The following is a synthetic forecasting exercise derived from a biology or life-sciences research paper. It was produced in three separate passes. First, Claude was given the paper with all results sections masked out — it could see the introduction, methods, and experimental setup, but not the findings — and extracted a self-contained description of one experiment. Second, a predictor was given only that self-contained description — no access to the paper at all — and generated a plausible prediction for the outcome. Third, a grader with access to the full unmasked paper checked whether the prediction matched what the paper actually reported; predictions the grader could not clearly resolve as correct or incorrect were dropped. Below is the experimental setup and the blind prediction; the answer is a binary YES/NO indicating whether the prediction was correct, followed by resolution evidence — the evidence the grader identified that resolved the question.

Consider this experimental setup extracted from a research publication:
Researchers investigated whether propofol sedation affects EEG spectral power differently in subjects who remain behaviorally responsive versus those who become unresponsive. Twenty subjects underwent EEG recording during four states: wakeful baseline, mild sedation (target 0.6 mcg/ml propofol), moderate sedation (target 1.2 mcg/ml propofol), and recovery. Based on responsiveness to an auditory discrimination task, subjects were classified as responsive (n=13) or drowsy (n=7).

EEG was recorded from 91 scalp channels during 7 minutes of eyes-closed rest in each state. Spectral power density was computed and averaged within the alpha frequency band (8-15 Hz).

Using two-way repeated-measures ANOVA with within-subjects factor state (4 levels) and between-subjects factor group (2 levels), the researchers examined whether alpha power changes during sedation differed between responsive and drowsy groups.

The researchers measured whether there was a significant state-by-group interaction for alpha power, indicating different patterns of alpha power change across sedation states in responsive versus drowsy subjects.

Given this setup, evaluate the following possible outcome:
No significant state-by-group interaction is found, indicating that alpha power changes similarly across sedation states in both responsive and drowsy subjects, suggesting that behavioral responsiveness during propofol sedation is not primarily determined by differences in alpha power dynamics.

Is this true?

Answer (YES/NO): YES